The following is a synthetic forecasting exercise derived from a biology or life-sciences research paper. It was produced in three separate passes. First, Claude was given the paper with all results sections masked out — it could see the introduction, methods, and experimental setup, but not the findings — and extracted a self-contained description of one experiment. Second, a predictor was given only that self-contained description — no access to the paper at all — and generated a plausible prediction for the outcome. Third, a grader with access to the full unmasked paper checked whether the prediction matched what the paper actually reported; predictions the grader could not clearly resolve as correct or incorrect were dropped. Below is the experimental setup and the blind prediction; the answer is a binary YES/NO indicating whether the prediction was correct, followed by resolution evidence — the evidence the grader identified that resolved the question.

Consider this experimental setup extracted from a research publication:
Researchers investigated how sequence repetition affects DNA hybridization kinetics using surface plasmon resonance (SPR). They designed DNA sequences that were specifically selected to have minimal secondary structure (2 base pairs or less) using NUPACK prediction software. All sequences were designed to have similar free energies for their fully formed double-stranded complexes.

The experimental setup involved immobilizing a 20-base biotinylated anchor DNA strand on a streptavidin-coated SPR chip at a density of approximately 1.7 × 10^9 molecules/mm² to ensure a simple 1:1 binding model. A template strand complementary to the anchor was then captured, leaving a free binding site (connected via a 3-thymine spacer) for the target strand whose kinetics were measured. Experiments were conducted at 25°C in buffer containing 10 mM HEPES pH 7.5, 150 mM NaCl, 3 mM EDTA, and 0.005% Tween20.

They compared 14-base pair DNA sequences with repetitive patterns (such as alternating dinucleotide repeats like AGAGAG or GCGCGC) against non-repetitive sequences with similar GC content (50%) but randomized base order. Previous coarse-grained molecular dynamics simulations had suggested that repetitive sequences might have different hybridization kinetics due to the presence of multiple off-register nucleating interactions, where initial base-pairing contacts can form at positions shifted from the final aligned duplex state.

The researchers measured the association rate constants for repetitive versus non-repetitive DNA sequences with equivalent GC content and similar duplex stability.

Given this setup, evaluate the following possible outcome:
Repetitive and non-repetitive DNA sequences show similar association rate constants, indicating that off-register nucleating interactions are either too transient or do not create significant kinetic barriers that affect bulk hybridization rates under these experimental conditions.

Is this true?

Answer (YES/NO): NO